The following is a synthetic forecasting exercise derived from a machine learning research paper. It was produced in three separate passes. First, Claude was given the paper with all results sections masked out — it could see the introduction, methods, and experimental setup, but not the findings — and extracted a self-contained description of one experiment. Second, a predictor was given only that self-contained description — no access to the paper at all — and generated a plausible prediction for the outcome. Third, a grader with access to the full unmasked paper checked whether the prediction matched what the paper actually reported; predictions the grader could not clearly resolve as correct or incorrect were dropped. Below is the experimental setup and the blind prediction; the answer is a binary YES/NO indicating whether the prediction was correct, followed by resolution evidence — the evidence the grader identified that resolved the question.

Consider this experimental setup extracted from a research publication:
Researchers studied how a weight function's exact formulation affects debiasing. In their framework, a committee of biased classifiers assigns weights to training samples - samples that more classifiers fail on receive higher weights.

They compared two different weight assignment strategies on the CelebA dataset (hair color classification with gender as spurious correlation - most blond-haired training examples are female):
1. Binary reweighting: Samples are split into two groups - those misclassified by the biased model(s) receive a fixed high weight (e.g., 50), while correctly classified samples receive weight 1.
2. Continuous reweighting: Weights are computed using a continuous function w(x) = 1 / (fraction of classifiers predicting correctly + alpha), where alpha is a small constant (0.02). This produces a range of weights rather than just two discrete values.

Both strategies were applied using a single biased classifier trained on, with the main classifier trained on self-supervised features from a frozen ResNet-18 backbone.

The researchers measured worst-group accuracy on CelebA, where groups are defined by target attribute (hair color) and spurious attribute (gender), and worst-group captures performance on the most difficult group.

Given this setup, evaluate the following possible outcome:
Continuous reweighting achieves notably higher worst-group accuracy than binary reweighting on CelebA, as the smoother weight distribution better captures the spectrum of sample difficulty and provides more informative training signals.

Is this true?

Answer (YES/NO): NO